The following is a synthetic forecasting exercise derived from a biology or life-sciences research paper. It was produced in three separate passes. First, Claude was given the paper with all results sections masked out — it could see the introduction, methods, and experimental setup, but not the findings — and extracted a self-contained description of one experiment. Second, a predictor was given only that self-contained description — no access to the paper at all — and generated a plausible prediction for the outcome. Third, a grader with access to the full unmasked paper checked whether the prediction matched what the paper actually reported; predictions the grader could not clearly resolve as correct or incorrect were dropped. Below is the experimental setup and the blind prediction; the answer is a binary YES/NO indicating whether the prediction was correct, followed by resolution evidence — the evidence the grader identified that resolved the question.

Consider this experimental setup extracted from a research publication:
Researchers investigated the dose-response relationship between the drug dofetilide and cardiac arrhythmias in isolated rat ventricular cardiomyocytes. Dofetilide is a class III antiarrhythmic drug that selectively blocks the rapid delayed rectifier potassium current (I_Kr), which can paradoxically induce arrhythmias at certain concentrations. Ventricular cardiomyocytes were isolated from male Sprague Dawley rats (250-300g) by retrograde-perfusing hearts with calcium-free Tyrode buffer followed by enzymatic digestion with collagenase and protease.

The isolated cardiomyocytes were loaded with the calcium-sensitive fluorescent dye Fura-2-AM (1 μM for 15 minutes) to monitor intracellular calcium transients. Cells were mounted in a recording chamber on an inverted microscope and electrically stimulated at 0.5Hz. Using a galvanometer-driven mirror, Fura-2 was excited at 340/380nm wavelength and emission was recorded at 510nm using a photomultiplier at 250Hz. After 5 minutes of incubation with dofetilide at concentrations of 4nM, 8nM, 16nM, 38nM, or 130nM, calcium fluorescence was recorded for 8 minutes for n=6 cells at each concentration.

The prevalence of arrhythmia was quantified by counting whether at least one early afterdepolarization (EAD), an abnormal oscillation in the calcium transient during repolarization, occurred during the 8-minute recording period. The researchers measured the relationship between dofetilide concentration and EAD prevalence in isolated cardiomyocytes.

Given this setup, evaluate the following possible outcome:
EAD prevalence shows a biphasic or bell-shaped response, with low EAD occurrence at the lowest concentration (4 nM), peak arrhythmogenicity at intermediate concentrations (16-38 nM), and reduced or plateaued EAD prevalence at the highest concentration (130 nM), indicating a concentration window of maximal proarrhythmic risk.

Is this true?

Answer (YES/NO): NO